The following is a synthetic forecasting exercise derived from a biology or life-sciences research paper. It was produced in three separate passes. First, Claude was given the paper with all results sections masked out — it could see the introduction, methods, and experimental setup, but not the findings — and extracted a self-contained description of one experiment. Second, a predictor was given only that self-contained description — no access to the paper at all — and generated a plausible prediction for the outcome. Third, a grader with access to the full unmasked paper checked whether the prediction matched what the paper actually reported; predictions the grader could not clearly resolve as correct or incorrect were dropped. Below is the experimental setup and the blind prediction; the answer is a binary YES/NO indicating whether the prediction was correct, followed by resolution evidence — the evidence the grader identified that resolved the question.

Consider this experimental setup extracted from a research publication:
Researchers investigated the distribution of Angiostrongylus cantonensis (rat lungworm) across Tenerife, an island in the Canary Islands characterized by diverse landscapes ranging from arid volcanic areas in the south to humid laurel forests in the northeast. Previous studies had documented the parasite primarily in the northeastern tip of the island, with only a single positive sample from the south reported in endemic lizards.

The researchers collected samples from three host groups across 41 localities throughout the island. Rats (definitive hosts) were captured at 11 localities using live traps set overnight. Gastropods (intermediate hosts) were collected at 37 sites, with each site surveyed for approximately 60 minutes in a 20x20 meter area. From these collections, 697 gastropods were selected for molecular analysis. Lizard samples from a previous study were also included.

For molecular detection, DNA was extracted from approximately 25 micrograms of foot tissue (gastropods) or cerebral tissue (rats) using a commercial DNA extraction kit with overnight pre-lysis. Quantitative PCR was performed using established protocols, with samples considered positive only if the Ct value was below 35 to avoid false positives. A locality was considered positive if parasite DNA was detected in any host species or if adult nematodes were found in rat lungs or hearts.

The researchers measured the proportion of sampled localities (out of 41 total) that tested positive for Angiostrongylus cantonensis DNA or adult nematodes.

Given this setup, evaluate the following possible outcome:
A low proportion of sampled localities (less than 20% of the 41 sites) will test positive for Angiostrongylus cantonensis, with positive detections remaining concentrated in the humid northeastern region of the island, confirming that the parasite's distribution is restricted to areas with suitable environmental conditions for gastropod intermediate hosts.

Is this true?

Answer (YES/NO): NO